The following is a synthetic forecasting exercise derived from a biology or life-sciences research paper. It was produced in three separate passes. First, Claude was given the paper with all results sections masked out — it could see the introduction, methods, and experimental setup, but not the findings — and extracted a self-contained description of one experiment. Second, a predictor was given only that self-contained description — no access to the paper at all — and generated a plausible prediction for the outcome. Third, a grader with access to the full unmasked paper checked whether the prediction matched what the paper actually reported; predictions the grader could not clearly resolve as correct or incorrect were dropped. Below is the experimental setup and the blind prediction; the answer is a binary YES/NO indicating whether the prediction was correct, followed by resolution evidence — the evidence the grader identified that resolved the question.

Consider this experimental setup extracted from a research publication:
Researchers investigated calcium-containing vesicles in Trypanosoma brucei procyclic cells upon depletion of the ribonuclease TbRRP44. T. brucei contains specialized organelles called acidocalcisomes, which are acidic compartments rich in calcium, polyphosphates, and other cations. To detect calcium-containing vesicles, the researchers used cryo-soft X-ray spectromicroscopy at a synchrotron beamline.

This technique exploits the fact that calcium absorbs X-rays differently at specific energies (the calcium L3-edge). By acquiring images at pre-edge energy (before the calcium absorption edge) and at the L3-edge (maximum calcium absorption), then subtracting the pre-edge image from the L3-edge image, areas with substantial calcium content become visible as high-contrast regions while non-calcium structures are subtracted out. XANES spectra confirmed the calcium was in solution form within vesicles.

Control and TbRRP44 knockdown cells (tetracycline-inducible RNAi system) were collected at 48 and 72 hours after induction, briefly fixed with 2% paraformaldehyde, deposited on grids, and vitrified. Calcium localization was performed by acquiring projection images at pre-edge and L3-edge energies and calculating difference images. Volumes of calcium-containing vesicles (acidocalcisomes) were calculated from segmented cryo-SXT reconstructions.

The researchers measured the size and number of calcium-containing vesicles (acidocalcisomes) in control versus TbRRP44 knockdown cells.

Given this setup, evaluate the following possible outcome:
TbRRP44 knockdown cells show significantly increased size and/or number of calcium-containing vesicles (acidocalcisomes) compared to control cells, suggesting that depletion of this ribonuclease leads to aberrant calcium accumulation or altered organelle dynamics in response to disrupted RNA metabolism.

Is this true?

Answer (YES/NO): YES